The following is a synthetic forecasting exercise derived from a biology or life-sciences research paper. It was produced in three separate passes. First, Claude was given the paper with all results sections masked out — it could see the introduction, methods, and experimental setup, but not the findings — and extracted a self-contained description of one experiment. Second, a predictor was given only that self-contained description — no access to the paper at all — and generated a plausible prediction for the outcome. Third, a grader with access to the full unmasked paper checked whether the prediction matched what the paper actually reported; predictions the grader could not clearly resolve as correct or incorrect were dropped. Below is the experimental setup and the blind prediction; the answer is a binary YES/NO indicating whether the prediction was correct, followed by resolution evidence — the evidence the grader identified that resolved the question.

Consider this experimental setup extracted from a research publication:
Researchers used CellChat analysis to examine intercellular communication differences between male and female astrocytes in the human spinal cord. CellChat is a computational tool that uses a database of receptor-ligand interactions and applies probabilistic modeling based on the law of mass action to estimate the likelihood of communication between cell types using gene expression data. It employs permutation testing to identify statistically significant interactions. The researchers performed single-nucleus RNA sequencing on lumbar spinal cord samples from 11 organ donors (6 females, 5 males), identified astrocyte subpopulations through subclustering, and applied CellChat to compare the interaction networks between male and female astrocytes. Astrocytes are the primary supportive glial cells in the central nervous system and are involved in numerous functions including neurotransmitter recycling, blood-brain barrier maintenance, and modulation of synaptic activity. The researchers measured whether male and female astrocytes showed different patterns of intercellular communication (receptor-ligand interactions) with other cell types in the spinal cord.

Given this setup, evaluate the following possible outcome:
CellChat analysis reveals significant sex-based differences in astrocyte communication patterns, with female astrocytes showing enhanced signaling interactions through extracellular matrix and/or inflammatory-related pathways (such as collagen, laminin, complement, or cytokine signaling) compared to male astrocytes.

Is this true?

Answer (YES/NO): NO